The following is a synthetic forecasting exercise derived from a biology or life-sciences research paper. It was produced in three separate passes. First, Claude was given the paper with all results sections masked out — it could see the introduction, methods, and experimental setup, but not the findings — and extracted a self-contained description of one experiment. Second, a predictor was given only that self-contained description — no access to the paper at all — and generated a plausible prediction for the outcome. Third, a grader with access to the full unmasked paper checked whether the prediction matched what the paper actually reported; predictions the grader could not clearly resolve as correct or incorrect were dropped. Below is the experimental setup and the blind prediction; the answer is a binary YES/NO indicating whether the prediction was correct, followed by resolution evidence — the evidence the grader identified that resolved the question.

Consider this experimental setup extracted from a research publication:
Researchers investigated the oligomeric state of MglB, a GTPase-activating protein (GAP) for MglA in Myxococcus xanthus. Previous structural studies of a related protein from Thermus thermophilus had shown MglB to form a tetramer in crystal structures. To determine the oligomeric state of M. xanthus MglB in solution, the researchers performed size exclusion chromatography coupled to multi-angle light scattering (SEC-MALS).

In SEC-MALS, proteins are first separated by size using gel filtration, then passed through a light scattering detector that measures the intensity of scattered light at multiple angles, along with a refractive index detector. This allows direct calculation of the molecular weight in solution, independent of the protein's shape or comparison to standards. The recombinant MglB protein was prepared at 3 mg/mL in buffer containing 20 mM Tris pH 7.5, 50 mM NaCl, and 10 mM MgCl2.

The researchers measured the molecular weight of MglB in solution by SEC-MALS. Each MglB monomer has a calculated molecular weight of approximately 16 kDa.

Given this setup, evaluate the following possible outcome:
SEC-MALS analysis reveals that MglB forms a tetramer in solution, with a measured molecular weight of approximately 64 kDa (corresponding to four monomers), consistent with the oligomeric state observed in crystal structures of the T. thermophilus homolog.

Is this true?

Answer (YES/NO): NO